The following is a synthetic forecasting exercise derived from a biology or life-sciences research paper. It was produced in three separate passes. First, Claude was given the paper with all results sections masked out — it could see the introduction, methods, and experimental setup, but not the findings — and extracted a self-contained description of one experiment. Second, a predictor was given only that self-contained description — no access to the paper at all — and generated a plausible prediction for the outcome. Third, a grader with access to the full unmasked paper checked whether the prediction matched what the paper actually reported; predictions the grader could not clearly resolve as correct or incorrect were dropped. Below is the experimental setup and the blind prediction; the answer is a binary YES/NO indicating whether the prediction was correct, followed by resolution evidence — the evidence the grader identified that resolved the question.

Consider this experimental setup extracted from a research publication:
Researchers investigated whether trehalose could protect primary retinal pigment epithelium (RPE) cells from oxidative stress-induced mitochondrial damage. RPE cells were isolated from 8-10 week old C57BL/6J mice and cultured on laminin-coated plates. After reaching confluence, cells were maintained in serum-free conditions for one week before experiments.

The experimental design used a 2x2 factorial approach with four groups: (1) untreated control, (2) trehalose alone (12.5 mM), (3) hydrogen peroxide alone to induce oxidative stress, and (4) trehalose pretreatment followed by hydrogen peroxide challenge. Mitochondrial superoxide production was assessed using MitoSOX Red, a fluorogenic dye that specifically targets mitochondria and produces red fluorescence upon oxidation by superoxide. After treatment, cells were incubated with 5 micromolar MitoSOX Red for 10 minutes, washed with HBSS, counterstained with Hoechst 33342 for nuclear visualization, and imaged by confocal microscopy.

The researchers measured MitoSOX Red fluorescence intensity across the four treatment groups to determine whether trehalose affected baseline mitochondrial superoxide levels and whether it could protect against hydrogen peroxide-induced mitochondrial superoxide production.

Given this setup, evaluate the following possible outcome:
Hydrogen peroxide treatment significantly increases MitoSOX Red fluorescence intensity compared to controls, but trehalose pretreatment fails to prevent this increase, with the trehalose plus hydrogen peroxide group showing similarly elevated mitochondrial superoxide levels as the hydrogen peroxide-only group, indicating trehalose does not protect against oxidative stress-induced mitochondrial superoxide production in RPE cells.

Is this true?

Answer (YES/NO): NO